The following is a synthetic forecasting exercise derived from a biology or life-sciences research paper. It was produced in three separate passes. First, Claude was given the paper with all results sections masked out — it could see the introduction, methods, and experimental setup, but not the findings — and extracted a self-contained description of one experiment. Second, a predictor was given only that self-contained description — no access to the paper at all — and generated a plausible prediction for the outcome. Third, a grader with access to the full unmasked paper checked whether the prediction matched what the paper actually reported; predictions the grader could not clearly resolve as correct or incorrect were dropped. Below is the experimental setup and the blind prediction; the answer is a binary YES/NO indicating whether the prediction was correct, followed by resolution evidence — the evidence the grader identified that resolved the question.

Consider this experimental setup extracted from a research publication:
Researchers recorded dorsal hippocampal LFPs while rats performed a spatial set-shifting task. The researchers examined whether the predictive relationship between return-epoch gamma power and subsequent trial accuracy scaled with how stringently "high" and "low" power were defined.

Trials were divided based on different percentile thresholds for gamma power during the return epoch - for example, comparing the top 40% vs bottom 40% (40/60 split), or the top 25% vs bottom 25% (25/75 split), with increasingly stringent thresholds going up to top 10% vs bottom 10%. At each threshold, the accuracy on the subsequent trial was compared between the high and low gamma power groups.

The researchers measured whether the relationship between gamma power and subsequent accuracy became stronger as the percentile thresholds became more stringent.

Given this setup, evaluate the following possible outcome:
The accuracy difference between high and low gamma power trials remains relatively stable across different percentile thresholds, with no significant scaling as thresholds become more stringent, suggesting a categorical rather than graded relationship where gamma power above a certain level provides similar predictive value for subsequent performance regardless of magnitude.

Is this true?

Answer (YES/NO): NO